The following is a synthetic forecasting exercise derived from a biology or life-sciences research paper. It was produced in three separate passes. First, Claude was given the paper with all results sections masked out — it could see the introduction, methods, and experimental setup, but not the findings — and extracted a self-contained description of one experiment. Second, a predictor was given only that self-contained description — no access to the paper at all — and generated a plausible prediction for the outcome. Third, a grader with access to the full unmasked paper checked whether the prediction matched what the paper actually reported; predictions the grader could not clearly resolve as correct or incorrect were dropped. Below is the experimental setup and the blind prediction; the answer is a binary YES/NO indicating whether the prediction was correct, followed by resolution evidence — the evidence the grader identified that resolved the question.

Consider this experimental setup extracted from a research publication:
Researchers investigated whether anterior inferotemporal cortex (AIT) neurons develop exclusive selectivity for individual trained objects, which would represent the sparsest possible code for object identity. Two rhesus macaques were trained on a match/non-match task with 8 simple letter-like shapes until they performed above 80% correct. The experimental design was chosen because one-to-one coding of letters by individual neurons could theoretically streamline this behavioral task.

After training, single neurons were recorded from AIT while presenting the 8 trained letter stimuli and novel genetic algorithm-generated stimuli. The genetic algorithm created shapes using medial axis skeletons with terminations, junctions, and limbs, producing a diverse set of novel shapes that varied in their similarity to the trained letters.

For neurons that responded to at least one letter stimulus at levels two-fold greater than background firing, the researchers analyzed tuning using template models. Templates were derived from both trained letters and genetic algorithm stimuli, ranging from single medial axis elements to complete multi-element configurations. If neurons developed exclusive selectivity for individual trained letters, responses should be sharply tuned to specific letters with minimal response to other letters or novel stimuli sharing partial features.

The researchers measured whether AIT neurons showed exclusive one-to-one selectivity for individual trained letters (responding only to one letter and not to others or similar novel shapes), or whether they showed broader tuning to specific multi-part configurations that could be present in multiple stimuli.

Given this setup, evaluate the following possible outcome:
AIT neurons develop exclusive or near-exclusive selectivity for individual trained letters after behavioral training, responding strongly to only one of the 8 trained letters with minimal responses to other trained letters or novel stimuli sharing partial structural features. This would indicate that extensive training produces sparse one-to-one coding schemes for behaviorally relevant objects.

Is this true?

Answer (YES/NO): NO